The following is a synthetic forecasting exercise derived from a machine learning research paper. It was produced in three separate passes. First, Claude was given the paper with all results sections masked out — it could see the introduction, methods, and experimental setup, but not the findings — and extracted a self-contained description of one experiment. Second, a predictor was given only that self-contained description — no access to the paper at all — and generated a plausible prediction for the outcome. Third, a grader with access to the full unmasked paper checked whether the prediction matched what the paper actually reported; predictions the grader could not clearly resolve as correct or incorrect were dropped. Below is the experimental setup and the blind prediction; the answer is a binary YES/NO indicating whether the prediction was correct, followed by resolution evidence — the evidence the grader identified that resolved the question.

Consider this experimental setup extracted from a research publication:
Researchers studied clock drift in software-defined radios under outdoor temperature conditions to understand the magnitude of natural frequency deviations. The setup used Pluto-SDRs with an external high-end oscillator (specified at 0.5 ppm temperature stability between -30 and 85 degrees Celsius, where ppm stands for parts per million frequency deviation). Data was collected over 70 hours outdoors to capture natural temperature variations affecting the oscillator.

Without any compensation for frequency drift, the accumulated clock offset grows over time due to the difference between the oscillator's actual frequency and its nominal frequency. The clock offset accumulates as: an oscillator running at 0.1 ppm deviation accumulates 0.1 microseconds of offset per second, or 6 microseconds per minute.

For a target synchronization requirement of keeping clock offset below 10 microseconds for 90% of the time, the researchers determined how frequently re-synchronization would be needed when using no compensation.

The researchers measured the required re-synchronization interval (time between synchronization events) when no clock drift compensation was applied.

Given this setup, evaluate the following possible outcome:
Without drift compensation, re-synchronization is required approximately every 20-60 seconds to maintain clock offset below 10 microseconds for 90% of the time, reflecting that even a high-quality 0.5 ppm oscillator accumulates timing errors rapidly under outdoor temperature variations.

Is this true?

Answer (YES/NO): NO